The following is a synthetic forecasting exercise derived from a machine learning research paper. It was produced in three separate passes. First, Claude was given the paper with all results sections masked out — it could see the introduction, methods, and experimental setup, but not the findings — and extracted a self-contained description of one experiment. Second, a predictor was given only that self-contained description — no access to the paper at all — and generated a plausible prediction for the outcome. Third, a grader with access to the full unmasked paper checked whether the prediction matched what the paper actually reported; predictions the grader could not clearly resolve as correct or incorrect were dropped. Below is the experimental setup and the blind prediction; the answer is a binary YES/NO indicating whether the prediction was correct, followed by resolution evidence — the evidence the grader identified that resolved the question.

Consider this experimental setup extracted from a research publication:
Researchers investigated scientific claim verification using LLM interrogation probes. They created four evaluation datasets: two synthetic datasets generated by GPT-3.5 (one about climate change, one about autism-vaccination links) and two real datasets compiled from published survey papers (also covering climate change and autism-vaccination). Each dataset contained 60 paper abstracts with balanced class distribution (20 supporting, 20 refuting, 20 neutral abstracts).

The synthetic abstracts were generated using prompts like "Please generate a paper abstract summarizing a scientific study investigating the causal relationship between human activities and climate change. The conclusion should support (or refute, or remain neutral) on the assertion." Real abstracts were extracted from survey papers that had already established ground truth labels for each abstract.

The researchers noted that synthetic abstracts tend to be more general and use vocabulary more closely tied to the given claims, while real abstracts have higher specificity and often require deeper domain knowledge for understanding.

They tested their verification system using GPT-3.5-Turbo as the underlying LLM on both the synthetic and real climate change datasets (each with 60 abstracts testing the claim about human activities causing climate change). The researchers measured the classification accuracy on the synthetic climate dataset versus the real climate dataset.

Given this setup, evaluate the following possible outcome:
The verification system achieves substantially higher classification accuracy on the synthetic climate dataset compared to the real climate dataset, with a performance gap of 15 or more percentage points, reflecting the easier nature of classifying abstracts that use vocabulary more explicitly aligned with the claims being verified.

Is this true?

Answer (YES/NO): YES